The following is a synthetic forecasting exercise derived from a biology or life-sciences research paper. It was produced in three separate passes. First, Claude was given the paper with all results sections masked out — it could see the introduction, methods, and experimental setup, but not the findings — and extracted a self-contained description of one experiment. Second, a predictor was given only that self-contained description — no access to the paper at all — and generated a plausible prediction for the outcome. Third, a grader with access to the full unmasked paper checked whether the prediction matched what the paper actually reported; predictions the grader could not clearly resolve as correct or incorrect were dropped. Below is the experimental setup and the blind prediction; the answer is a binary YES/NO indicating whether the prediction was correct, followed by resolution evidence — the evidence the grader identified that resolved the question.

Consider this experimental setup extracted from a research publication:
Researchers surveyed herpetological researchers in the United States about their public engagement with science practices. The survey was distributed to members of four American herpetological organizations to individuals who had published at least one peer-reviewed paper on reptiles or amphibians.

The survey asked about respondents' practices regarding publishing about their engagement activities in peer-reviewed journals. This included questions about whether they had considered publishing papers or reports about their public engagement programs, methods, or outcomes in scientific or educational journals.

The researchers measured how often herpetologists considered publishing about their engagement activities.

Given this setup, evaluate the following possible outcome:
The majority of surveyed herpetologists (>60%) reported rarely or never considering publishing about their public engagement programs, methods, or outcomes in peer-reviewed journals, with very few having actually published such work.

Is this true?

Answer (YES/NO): NO